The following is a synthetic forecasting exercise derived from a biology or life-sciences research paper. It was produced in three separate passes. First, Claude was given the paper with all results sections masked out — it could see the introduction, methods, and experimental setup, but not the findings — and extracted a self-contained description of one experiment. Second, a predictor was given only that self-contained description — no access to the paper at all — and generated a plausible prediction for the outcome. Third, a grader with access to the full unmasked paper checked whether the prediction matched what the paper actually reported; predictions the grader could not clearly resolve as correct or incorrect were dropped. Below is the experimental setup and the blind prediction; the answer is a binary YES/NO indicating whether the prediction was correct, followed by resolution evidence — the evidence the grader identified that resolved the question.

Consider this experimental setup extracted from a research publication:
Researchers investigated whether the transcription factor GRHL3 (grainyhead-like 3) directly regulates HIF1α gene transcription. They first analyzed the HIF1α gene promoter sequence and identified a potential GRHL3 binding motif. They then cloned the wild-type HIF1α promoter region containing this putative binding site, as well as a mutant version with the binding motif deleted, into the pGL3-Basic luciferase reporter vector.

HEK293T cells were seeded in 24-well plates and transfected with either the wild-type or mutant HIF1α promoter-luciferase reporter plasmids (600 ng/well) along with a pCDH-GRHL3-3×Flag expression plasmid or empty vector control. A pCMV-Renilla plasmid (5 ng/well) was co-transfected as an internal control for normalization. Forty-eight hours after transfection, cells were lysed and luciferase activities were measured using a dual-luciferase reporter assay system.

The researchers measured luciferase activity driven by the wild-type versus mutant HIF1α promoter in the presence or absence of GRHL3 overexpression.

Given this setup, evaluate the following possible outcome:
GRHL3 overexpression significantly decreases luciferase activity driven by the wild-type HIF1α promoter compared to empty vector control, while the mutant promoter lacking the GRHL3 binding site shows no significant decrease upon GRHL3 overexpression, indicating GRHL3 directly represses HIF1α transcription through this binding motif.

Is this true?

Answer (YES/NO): NO